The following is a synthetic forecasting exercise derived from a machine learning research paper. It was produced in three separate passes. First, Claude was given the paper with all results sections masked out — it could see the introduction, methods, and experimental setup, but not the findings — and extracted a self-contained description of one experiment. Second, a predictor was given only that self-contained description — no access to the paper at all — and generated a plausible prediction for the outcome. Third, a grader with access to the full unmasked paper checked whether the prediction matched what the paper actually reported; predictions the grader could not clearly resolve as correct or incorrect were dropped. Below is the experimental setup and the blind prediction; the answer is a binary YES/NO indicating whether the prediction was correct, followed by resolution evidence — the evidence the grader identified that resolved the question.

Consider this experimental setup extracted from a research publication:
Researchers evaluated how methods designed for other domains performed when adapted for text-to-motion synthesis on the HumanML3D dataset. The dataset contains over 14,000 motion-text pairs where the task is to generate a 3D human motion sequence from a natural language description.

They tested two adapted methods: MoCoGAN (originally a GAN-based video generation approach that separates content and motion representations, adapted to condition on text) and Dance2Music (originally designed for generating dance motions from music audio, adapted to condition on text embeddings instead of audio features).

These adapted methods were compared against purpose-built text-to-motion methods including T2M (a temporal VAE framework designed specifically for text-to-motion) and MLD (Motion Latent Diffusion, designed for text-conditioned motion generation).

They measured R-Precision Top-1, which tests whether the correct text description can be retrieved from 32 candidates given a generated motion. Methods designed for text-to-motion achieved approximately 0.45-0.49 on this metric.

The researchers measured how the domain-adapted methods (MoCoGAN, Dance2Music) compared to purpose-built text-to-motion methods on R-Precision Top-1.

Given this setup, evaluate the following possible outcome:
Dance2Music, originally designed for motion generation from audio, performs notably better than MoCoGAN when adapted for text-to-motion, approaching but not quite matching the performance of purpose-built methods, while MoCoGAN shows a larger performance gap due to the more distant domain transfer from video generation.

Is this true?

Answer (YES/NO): NO